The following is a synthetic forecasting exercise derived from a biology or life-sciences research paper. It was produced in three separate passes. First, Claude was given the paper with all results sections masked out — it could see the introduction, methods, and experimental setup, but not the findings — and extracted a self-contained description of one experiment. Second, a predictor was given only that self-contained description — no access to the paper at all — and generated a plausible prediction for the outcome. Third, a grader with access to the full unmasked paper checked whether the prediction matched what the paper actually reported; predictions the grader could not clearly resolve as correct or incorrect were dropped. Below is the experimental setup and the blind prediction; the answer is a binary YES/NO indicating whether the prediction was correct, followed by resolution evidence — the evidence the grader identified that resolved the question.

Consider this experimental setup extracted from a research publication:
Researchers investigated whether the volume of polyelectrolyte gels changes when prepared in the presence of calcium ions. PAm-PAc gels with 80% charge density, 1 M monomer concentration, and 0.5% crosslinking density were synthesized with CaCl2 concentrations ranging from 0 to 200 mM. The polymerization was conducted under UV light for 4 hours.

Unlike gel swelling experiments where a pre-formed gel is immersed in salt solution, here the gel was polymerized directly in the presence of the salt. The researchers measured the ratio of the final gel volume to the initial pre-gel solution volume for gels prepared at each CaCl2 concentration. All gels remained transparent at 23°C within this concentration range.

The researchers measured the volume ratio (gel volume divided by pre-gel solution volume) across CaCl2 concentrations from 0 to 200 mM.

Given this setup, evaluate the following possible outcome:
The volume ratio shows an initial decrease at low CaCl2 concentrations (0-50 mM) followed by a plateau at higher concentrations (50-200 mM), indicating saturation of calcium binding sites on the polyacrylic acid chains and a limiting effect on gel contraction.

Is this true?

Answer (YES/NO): NO